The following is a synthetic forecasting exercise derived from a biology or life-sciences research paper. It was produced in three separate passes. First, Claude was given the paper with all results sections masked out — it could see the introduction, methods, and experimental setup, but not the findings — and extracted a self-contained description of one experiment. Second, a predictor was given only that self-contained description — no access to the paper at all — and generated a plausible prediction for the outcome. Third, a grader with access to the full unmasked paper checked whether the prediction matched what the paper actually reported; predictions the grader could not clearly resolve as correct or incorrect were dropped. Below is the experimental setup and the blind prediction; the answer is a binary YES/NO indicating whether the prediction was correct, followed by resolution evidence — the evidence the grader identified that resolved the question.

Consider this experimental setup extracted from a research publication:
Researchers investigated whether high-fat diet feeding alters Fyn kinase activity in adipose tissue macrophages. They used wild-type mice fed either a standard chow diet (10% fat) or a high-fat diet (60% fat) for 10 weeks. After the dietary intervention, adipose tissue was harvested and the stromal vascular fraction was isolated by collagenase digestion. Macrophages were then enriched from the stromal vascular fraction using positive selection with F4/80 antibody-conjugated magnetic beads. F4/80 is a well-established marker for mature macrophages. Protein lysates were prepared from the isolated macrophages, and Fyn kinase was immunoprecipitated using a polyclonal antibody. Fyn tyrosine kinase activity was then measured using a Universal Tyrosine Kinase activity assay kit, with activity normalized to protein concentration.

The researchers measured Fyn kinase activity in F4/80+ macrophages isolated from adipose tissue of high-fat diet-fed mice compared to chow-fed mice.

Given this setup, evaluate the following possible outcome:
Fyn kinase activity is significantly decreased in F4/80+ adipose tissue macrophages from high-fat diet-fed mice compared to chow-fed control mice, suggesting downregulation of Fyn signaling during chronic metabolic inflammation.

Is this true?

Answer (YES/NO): NO